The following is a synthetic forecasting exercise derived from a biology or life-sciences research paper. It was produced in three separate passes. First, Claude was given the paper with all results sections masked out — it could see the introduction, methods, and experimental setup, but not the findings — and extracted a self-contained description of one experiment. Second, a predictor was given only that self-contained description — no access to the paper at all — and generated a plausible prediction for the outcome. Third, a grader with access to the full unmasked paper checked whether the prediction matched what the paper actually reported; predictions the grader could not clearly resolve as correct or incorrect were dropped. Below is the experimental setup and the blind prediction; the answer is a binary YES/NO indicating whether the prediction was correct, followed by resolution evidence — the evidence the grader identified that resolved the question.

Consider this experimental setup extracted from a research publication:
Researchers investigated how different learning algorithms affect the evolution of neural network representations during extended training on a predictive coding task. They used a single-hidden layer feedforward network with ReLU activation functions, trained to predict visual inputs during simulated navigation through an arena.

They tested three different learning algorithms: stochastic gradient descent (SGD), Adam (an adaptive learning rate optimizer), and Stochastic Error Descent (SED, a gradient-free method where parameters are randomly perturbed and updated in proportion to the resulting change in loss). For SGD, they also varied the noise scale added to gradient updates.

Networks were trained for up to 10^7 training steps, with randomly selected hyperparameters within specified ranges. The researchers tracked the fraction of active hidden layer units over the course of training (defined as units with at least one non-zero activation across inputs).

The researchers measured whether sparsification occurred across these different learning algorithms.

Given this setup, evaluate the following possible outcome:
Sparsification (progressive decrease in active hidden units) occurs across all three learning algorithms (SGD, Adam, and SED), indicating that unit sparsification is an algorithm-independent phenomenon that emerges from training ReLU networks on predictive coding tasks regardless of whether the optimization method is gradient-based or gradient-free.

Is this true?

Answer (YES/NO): YES